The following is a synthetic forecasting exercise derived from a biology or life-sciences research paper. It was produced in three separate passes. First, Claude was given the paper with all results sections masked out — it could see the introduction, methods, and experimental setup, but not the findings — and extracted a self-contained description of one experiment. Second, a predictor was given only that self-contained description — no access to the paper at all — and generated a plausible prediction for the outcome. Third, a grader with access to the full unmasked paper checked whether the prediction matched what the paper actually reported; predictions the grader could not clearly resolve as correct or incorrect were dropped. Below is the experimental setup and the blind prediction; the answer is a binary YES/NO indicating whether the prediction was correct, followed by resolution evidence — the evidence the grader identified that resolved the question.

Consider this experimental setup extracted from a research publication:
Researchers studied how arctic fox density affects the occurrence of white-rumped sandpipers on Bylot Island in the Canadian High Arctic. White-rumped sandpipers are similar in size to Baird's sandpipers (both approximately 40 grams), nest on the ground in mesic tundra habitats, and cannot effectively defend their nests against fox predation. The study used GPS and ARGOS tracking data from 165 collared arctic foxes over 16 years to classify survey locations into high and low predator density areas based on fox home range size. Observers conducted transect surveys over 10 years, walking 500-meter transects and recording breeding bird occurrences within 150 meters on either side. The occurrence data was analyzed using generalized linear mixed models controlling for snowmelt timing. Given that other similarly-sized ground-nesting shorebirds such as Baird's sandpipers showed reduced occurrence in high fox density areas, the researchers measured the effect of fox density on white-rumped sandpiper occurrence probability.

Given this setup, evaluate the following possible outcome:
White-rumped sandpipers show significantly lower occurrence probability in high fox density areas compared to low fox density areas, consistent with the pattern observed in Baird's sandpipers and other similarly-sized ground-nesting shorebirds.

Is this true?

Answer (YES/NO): NO